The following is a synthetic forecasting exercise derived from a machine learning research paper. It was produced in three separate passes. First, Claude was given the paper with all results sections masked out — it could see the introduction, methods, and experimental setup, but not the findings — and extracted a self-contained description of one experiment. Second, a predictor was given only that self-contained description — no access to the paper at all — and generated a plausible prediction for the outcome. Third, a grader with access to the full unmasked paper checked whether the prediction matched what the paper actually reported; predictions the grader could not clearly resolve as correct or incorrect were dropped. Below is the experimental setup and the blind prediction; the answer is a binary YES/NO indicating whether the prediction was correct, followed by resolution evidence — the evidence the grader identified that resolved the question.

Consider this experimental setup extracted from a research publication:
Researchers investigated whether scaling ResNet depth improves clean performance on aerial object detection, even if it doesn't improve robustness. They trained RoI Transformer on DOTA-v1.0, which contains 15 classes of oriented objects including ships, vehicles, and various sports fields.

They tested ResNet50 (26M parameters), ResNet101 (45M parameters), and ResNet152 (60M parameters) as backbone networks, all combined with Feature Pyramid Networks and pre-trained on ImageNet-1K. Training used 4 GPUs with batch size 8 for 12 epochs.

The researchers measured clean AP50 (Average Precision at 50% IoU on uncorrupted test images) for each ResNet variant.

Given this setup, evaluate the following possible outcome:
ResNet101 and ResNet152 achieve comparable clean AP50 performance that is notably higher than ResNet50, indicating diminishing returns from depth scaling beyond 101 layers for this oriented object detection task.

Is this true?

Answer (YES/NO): NO